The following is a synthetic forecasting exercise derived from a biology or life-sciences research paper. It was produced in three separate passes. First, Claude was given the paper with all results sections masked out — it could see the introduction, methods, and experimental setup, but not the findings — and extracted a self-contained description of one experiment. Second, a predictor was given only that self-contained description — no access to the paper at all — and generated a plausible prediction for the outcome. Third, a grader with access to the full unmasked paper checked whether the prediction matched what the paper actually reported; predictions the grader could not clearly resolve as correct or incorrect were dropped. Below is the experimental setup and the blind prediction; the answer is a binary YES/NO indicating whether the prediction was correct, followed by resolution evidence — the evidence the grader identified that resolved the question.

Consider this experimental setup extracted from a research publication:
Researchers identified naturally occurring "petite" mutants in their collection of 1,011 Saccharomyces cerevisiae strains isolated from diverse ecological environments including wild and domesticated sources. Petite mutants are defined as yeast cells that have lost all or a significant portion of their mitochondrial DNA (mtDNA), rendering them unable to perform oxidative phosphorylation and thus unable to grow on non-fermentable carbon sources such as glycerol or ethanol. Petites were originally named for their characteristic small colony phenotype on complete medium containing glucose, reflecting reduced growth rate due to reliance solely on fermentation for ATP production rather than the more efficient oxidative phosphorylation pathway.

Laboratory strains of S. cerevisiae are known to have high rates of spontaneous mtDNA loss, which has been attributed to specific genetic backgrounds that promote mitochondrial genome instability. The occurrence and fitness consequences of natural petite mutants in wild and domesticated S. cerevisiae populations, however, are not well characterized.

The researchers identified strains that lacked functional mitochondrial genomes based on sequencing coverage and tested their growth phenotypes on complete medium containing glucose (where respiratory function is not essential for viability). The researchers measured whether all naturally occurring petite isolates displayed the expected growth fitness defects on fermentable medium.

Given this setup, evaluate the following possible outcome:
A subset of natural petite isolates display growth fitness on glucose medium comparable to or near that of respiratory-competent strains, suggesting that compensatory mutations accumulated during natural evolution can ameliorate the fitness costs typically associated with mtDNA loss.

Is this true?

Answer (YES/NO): YES